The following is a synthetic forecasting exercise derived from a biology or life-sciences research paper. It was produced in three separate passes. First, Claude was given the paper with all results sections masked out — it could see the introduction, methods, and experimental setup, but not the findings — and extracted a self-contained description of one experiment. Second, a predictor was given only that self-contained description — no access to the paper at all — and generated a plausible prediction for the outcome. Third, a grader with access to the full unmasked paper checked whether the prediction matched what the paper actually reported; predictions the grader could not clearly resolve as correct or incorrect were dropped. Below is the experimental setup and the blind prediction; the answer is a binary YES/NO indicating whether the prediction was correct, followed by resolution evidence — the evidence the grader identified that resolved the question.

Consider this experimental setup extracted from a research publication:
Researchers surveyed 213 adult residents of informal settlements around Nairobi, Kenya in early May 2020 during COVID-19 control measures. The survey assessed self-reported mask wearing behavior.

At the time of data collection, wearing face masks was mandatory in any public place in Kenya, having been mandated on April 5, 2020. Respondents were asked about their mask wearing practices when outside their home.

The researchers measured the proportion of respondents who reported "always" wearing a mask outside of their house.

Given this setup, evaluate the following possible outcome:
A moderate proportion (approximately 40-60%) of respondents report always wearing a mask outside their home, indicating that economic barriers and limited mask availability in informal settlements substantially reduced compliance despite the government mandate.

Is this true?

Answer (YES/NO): NO